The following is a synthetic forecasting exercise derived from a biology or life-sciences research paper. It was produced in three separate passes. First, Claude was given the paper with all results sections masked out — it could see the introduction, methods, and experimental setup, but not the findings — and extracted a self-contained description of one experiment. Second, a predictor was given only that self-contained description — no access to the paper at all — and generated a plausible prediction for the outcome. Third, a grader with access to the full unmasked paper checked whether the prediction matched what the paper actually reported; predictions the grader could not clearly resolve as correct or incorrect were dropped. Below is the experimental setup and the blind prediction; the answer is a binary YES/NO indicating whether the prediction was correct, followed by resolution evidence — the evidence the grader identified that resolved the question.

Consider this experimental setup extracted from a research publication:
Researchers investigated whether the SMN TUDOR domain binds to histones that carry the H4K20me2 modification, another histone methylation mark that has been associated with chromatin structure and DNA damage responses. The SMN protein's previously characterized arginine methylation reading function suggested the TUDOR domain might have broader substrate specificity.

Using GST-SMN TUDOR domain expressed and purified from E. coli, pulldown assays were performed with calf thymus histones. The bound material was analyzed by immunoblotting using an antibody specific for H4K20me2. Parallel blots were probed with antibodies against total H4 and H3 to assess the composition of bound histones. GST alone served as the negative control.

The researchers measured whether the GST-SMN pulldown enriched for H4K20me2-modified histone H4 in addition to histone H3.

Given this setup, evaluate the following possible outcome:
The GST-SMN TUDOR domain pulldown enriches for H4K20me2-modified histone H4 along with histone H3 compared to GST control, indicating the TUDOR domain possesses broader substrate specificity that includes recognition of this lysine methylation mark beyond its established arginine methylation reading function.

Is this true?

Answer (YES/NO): YES